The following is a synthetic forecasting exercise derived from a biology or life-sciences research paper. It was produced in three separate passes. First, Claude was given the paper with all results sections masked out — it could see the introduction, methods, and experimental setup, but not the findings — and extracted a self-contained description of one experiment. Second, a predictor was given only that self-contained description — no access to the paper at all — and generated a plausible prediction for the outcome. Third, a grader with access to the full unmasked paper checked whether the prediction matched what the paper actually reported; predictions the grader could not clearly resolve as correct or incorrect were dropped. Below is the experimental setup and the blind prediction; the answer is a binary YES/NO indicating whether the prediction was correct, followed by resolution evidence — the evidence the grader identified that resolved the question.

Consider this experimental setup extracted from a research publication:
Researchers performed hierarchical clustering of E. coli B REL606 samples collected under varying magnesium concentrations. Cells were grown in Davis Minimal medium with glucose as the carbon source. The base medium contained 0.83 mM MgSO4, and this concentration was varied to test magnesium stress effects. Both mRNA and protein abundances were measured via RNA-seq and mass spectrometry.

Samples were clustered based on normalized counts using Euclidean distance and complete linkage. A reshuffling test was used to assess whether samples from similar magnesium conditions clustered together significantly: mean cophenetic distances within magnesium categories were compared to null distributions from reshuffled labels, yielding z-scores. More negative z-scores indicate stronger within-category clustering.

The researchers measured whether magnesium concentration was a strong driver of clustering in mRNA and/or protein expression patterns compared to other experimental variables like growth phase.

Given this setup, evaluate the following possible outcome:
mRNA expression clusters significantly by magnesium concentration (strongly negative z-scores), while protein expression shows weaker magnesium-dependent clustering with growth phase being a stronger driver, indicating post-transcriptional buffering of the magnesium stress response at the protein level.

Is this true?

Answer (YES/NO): NO